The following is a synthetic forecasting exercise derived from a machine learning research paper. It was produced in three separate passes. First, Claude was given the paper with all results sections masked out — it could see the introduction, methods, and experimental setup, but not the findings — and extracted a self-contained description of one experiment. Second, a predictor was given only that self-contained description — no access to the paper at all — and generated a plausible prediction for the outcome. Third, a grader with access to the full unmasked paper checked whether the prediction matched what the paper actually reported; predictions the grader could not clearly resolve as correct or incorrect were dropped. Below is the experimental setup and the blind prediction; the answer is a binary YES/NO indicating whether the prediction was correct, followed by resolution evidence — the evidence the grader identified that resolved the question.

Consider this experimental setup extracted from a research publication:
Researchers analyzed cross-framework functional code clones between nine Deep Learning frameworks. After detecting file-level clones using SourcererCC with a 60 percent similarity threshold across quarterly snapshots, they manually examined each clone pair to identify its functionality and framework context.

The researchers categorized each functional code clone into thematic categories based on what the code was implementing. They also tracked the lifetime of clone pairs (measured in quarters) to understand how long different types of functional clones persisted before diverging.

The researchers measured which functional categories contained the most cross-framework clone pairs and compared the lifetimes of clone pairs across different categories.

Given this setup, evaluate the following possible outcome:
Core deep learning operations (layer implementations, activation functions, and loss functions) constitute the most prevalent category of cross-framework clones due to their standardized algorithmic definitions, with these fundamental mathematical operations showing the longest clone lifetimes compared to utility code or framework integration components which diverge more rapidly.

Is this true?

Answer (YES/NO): NO